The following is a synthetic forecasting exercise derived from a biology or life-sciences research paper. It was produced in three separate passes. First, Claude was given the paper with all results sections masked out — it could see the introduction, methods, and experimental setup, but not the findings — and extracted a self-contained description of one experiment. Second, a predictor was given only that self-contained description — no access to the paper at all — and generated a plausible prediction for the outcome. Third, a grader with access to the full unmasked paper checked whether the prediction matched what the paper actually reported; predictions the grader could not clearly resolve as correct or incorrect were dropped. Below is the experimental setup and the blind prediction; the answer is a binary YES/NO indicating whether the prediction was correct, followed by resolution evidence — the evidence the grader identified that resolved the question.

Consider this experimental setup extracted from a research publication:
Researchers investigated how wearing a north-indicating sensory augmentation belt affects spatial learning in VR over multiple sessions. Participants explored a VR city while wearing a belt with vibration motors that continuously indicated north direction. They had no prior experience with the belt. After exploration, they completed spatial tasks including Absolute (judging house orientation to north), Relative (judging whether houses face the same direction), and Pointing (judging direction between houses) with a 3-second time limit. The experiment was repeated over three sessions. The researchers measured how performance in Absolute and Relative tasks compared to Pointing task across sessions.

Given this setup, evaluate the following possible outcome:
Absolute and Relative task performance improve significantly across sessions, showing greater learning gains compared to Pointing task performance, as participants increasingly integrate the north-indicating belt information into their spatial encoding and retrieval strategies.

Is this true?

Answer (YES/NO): YES